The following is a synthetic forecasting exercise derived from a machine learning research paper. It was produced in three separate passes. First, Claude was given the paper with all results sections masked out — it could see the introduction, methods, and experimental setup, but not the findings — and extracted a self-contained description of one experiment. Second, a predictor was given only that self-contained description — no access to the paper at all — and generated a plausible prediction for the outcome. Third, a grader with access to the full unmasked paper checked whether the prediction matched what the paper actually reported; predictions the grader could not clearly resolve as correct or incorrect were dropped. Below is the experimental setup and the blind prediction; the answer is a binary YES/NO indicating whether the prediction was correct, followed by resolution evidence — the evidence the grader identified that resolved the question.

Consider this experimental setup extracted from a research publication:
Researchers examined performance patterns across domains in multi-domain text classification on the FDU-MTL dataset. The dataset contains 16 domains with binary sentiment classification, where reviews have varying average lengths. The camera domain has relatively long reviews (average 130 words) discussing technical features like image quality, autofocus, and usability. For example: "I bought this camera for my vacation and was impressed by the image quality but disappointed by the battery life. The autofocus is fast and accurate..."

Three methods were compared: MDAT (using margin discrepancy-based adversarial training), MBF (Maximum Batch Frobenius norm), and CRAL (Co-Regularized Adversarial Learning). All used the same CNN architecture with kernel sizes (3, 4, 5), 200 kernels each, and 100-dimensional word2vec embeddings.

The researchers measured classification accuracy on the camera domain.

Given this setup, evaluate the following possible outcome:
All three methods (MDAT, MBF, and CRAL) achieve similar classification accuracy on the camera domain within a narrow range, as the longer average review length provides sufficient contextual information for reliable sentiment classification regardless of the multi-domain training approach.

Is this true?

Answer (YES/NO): NO